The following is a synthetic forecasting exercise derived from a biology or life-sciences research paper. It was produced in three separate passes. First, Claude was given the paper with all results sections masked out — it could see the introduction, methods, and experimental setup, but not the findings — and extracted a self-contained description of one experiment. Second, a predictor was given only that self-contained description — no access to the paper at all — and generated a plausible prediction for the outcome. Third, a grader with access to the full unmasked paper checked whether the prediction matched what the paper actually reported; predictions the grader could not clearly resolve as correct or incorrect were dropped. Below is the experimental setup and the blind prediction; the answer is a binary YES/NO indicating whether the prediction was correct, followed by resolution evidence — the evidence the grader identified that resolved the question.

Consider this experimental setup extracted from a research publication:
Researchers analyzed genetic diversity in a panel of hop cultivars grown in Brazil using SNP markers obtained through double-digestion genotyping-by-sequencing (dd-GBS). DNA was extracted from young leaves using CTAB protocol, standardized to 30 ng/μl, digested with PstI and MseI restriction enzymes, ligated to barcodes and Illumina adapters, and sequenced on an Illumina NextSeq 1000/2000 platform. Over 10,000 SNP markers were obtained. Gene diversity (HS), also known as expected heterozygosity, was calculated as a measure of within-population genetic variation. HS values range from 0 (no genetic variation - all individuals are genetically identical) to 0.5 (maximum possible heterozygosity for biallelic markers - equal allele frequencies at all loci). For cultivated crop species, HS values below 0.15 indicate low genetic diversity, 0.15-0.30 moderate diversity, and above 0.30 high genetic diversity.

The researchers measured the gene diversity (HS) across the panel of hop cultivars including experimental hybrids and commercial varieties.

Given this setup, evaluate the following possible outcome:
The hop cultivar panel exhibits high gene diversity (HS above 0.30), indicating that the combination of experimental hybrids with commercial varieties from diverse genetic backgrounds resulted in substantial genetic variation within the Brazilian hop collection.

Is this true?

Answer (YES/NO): YES